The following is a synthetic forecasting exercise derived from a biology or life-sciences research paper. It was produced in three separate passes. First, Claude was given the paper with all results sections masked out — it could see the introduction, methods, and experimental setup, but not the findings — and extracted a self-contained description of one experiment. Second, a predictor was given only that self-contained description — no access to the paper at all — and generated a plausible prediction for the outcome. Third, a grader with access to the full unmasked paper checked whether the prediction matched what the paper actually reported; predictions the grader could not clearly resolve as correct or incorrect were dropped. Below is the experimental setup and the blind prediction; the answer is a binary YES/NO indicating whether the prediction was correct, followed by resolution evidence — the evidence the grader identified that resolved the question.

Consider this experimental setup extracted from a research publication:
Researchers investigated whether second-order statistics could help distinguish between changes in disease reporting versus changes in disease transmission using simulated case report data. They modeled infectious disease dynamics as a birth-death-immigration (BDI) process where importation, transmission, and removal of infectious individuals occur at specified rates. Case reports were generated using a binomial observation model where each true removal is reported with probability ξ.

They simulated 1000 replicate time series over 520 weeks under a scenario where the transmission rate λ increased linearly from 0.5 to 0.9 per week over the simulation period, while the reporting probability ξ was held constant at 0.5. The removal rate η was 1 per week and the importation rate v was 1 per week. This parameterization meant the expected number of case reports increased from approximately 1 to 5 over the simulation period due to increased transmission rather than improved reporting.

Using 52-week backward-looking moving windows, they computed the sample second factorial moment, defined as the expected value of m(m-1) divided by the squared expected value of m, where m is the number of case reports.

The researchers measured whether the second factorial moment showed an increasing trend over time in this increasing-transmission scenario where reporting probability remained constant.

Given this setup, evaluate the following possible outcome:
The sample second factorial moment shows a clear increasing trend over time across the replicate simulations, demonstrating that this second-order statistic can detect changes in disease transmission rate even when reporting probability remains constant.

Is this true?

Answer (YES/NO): YES